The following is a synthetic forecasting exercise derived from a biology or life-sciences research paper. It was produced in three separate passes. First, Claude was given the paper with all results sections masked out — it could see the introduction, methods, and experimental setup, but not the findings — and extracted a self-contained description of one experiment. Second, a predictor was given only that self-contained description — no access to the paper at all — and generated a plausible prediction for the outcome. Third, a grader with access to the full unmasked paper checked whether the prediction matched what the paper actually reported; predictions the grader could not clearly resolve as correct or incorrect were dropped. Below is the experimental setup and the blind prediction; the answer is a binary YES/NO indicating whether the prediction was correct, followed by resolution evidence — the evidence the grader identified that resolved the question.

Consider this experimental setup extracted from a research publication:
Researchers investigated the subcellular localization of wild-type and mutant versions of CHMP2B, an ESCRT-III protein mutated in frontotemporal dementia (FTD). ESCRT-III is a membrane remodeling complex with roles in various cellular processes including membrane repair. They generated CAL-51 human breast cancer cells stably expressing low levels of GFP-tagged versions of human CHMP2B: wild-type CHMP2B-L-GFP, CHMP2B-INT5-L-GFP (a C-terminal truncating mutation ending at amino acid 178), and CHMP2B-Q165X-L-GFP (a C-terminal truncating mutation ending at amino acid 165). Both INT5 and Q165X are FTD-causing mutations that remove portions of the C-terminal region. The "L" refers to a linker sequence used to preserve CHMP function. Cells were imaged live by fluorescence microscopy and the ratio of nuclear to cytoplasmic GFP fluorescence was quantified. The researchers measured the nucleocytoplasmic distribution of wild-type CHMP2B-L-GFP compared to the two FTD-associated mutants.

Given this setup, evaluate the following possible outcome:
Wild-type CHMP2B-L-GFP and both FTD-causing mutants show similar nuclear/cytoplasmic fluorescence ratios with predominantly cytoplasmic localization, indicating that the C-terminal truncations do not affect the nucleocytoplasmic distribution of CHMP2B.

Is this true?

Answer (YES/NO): NO